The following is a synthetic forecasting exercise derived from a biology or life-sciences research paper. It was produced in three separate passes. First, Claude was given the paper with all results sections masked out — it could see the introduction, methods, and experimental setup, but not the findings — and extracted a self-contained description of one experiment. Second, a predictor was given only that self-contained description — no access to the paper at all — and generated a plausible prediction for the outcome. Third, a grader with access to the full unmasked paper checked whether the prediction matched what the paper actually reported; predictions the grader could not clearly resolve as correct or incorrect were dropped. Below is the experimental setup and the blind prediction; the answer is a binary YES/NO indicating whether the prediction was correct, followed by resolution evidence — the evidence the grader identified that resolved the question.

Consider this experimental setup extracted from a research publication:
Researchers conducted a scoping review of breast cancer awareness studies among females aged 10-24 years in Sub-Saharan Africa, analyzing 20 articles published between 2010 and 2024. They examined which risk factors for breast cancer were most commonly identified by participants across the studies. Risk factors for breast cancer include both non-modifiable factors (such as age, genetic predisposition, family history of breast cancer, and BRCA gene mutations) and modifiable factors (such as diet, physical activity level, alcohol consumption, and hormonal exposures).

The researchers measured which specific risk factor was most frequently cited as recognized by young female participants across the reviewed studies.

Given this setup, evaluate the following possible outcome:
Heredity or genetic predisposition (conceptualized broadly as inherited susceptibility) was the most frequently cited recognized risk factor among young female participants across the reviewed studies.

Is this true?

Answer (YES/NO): NO